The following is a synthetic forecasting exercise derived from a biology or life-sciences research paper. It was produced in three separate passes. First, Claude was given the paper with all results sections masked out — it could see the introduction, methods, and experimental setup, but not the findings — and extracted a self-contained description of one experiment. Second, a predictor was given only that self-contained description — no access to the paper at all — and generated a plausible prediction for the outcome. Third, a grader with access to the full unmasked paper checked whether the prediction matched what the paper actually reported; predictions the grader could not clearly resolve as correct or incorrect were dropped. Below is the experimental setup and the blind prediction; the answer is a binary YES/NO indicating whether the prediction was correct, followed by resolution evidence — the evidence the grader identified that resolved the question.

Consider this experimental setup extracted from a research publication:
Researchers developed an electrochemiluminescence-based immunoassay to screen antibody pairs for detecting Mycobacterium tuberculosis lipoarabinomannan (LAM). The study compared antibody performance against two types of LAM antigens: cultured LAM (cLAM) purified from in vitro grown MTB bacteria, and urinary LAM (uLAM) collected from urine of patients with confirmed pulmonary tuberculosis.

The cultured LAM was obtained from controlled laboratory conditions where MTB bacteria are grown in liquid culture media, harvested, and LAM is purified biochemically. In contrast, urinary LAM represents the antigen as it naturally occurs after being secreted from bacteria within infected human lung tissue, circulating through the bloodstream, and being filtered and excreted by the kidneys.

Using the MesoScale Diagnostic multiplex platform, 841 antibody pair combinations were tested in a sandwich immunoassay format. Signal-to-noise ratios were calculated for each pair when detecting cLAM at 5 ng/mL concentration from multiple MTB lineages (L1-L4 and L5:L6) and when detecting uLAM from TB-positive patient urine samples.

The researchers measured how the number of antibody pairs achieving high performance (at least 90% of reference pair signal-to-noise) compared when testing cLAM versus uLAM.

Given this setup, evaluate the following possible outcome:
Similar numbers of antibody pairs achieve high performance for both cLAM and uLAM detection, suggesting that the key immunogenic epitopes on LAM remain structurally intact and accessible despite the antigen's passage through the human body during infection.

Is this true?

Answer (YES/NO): NO